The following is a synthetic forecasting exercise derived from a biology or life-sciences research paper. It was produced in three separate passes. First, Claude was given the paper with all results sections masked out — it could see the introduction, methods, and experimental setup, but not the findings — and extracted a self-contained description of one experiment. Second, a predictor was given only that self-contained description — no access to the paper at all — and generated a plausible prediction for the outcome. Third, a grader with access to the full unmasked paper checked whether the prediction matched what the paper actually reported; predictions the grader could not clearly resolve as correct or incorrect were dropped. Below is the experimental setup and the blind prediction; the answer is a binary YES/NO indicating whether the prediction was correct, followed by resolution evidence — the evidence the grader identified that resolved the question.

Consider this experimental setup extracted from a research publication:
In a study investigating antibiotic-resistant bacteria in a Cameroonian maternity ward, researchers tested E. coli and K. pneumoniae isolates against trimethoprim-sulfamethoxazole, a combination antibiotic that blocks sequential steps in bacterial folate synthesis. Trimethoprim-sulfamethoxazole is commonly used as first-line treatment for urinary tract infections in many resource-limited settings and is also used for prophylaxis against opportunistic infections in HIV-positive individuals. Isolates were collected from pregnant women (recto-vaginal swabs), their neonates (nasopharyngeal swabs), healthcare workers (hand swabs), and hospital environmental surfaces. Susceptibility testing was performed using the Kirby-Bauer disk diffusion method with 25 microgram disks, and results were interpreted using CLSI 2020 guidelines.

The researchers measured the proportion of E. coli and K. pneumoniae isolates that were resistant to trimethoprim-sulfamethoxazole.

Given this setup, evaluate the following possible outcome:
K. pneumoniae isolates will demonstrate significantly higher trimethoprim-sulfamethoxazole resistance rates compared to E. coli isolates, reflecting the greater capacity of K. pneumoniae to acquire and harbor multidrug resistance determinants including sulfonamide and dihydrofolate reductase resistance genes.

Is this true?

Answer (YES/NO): NO